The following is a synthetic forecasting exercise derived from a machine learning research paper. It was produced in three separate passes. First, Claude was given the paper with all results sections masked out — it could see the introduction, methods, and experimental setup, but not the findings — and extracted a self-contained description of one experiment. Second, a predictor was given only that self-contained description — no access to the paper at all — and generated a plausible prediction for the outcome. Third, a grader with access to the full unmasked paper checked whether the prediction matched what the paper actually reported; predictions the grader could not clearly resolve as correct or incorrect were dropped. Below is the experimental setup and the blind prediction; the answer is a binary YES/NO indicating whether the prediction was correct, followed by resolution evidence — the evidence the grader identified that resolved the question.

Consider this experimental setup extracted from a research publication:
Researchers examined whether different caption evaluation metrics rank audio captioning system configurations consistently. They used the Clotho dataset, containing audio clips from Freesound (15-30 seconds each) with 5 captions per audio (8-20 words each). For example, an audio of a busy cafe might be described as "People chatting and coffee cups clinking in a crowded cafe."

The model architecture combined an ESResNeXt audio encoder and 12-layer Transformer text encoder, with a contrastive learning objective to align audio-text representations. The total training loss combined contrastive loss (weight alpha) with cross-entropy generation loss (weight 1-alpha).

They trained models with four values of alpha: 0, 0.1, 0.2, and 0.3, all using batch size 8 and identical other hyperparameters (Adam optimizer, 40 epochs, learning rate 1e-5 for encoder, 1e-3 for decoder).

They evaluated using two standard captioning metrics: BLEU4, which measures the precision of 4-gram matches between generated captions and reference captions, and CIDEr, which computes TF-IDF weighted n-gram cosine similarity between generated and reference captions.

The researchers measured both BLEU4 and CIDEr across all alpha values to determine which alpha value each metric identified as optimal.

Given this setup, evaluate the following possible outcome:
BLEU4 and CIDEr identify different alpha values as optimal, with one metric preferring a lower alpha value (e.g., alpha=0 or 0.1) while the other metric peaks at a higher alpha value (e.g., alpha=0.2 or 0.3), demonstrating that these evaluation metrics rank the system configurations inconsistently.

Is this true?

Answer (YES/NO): NO